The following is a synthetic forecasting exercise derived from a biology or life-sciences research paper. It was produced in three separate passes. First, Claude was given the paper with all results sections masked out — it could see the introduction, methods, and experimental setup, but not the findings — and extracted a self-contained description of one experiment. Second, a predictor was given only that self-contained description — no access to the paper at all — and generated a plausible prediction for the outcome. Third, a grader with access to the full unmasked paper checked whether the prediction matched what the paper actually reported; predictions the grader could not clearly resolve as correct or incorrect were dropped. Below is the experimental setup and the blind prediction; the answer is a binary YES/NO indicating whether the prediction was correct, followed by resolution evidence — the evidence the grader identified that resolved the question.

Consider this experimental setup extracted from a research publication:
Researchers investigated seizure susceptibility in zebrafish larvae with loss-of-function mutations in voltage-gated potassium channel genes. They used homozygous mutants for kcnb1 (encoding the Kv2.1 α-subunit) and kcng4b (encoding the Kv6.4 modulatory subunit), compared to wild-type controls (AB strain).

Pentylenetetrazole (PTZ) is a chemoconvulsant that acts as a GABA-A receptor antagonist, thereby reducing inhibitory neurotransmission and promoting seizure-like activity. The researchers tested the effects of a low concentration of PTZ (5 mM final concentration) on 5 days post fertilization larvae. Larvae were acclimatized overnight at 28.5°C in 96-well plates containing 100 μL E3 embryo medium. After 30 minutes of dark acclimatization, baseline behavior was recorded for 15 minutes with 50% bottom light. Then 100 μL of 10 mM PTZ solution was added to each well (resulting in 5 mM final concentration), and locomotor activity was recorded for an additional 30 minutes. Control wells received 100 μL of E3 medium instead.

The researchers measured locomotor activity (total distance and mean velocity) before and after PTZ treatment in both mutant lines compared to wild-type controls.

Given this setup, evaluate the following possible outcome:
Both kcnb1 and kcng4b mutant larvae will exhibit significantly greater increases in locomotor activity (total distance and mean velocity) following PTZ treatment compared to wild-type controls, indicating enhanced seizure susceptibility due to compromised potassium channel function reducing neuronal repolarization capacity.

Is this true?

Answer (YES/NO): YES